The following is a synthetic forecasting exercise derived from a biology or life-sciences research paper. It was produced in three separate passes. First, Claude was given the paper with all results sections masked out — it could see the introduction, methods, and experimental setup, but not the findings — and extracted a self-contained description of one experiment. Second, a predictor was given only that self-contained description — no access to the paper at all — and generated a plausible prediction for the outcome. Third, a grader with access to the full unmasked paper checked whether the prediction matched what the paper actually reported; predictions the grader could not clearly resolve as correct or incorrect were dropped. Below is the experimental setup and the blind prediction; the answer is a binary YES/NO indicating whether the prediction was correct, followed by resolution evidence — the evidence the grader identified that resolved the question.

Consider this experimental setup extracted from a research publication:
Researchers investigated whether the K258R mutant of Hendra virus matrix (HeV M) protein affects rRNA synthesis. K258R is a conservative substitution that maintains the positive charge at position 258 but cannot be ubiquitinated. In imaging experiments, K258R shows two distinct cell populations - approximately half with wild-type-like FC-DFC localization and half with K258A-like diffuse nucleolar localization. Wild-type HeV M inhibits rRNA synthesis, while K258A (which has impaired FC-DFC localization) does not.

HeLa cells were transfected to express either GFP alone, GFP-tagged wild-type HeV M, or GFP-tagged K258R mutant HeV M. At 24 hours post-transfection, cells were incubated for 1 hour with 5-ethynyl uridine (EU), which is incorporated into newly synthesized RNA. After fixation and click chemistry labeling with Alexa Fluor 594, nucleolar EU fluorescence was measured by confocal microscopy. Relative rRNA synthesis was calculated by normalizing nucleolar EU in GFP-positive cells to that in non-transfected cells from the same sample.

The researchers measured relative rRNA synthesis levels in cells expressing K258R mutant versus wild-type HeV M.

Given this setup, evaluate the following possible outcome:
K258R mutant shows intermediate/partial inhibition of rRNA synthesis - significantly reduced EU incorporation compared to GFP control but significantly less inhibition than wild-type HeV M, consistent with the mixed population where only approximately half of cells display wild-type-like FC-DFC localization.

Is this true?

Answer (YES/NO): YES